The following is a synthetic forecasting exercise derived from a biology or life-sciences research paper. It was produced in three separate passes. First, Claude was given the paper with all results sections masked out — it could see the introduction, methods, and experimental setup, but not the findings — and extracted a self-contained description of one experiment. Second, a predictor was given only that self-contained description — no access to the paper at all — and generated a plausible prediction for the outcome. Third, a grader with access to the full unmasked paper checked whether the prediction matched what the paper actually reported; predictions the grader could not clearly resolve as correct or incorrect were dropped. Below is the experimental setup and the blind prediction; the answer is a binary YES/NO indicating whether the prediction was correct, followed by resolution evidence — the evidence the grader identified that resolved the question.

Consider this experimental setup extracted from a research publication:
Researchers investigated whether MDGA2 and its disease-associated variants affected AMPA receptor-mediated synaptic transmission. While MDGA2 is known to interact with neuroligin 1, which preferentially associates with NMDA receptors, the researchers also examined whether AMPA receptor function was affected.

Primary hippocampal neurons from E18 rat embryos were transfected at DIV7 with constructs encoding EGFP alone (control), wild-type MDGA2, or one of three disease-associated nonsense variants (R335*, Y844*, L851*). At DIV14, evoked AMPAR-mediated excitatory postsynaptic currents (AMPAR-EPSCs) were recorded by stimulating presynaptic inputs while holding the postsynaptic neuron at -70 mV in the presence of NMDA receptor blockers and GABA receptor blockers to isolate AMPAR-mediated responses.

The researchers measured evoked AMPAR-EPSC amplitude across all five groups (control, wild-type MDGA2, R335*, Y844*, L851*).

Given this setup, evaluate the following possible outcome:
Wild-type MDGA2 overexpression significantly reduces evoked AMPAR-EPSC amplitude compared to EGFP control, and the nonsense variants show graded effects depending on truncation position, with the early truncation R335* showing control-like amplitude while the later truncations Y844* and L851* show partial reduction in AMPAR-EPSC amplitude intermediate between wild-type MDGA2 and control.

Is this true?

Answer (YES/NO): NO